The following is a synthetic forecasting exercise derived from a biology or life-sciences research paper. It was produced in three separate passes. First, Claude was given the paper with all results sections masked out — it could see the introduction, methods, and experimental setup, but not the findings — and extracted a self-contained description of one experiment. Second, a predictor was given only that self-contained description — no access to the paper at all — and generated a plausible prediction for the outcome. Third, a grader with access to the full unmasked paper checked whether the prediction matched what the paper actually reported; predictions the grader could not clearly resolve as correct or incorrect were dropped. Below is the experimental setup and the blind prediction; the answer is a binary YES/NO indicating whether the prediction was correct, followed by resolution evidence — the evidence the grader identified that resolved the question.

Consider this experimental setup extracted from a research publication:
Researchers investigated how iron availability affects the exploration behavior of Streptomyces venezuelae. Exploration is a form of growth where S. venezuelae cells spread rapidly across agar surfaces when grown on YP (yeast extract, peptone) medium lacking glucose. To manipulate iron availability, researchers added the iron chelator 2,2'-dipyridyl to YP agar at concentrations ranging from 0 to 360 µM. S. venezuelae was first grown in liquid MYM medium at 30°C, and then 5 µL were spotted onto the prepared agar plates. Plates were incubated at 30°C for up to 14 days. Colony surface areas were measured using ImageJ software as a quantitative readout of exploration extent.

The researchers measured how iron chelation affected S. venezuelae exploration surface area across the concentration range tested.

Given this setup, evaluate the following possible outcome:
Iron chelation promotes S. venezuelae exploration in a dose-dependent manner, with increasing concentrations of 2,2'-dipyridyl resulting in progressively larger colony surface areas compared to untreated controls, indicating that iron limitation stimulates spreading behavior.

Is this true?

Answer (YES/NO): NO